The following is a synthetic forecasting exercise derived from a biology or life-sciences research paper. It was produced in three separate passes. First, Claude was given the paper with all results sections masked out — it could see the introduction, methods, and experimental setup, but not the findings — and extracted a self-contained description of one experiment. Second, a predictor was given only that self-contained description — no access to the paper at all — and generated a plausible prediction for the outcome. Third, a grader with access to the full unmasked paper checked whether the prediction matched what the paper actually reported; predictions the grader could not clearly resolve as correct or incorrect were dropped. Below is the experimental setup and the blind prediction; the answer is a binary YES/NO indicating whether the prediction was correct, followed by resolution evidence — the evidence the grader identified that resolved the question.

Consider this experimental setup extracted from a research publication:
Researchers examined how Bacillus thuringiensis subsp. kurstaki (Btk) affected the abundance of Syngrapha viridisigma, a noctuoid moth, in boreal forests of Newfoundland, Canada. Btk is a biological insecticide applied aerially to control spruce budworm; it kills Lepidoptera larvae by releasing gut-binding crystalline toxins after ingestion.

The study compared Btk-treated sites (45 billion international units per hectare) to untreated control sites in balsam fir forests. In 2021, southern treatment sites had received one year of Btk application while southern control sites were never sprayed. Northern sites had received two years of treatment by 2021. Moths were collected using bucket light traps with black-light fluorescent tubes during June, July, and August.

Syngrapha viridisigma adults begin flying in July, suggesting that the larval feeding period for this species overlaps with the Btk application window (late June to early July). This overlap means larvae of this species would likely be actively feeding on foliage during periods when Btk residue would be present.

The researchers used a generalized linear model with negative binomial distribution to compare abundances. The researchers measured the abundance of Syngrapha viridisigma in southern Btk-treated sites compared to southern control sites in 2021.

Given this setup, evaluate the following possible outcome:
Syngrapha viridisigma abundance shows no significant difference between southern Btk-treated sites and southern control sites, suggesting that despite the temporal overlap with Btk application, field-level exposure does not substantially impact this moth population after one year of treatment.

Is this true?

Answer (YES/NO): NO